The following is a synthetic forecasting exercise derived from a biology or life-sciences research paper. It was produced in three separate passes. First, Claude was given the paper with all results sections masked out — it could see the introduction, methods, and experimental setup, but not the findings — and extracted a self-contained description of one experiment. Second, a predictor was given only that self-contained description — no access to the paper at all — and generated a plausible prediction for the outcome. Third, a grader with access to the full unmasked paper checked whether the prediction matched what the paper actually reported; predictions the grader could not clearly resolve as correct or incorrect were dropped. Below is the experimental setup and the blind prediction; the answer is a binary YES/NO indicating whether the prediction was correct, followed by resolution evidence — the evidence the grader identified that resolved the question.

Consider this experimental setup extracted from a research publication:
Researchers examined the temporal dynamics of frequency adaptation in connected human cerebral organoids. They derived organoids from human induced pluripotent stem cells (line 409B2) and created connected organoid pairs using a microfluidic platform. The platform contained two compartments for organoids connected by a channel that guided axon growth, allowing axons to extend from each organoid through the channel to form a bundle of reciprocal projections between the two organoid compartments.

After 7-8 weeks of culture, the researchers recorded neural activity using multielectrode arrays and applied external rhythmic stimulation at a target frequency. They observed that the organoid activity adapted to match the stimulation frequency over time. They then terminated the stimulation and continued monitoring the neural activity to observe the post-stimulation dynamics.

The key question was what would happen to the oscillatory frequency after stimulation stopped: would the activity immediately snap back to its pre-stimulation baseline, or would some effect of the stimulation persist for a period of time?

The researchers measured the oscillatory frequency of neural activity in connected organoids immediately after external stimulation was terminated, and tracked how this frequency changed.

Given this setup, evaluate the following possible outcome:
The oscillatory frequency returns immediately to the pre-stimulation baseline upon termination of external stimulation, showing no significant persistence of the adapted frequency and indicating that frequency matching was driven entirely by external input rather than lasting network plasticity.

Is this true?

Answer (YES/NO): NO